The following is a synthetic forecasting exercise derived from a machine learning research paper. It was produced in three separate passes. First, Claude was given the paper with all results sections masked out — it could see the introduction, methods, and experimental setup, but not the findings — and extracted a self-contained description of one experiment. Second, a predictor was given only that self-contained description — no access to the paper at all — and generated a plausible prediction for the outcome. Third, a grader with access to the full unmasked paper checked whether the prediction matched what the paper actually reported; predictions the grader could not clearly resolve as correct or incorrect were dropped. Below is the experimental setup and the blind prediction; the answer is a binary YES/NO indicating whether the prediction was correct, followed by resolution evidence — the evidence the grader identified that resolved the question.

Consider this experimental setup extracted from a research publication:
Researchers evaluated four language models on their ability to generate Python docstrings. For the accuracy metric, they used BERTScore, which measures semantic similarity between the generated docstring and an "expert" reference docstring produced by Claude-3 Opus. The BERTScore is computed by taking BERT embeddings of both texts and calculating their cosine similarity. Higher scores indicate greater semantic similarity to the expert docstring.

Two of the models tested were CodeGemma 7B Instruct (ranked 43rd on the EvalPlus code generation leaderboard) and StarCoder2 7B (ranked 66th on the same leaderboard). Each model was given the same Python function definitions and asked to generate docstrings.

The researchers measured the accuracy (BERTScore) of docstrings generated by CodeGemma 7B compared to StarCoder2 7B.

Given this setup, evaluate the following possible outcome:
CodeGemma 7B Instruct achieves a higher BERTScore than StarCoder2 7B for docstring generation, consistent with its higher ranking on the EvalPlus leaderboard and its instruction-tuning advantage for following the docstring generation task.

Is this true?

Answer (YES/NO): NO